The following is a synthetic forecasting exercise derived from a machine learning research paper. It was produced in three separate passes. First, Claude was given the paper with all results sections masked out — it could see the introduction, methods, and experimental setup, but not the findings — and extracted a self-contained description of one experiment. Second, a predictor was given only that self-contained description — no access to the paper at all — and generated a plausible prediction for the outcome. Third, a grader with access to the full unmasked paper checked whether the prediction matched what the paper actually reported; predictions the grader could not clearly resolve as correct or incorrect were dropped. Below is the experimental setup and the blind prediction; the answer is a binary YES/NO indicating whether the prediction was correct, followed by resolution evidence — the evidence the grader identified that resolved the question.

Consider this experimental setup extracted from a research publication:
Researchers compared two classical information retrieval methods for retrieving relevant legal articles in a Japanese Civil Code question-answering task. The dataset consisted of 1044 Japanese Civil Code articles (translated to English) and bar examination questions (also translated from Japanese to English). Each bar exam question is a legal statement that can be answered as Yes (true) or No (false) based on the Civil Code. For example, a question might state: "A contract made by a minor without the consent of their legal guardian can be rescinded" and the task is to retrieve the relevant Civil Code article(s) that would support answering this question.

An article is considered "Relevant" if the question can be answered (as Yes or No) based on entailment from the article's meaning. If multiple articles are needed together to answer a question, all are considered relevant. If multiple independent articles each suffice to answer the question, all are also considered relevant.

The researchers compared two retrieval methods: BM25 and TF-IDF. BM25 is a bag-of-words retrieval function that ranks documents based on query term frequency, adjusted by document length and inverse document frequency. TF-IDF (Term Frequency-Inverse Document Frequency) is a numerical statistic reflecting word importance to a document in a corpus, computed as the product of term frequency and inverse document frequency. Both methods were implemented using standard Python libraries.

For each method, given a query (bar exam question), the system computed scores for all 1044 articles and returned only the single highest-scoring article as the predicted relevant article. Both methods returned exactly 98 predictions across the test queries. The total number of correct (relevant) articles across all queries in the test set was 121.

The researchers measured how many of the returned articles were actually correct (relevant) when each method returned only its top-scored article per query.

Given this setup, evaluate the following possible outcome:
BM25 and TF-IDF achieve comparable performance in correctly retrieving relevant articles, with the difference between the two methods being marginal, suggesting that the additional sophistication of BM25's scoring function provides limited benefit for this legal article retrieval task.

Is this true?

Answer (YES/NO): NO